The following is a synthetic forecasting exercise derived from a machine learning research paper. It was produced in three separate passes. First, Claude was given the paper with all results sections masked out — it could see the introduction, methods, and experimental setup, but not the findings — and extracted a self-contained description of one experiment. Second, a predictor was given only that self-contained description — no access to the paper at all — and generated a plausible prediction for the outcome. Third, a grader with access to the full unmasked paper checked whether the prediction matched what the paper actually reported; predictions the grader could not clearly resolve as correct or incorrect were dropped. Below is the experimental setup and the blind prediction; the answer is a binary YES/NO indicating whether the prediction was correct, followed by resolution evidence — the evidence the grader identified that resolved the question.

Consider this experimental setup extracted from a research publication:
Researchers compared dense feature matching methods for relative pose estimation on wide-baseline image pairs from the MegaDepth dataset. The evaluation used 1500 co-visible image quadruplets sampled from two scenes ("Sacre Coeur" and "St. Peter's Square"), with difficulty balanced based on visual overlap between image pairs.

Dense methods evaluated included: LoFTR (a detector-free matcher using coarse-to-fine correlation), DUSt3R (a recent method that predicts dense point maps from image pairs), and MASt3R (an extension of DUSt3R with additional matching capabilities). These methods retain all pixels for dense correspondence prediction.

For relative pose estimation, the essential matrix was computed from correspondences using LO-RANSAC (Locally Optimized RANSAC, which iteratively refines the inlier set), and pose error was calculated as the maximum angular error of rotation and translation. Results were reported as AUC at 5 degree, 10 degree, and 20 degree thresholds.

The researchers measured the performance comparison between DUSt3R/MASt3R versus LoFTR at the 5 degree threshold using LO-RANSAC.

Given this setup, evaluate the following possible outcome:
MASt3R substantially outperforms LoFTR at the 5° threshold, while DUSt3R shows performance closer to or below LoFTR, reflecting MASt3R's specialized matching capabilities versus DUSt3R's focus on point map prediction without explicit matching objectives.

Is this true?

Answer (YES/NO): NO